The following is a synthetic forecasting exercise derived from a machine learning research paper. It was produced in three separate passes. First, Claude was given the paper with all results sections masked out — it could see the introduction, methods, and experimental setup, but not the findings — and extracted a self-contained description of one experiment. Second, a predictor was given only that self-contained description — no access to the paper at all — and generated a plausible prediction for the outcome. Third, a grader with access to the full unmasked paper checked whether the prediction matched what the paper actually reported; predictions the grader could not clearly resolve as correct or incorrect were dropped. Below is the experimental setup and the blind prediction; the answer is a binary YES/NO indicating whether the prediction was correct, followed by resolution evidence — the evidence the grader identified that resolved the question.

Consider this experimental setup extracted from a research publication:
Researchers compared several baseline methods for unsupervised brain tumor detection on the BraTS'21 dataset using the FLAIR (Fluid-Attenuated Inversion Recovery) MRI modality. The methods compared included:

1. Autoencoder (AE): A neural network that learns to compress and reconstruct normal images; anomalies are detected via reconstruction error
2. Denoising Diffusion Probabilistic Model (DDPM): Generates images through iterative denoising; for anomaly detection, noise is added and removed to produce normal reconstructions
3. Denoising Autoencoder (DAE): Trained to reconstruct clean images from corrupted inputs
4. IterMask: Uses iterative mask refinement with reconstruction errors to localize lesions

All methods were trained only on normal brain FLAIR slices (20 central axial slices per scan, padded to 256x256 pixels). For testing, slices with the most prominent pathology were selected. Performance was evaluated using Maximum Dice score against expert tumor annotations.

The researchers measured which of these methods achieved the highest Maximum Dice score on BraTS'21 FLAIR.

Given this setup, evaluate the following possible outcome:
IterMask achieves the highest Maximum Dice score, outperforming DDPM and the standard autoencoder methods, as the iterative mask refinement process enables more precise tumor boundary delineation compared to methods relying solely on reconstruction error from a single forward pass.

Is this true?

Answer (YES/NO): YES